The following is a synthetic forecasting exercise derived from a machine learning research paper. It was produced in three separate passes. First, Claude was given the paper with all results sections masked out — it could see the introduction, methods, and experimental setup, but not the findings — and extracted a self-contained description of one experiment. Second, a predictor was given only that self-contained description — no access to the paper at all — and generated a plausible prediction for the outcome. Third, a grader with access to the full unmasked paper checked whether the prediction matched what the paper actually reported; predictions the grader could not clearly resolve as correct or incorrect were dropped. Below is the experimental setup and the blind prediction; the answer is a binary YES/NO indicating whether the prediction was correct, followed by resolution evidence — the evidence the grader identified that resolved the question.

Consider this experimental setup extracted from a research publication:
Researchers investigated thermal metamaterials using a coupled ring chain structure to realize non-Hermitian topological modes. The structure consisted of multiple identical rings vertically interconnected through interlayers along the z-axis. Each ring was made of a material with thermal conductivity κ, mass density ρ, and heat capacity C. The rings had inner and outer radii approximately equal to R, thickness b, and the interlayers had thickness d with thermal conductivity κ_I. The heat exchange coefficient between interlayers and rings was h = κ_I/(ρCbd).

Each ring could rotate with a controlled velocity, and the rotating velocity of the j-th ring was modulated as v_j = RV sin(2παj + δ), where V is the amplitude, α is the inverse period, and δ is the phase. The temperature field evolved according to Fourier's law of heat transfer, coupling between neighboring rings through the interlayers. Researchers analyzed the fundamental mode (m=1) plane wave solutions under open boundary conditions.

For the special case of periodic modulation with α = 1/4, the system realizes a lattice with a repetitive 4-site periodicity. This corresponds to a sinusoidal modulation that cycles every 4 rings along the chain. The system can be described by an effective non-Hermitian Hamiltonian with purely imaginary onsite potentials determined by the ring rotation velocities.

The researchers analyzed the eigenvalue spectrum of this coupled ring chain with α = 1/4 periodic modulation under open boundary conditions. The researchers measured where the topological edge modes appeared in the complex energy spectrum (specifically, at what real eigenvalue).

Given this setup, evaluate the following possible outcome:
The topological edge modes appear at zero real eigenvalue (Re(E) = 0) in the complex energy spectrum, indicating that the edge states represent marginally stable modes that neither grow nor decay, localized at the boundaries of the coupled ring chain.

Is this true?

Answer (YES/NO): NO